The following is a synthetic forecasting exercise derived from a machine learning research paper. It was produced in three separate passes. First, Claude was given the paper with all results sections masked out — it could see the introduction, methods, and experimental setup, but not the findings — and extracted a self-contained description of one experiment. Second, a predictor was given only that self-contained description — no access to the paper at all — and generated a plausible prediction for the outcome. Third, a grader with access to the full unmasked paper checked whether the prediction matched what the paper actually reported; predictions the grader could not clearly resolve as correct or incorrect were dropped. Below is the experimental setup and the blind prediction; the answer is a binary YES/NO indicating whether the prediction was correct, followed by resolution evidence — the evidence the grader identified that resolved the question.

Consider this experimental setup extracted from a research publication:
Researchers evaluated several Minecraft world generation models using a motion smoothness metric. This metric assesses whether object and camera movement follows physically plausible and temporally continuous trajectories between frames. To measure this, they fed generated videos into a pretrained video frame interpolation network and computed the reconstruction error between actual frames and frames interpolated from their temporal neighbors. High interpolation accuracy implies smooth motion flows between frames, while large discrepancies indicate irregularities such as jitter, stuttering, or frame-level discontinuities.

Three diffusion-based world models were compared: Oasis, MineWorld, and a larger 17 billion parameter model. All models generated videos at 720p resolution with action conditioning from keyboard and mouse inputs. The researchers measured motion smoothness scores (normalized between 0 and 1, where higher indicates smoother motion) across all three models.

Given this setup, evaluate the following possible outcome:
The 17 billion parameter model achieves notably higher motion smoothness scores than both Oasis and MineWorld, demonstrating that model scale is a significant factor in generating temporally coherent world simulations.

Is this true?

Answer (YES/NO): NO